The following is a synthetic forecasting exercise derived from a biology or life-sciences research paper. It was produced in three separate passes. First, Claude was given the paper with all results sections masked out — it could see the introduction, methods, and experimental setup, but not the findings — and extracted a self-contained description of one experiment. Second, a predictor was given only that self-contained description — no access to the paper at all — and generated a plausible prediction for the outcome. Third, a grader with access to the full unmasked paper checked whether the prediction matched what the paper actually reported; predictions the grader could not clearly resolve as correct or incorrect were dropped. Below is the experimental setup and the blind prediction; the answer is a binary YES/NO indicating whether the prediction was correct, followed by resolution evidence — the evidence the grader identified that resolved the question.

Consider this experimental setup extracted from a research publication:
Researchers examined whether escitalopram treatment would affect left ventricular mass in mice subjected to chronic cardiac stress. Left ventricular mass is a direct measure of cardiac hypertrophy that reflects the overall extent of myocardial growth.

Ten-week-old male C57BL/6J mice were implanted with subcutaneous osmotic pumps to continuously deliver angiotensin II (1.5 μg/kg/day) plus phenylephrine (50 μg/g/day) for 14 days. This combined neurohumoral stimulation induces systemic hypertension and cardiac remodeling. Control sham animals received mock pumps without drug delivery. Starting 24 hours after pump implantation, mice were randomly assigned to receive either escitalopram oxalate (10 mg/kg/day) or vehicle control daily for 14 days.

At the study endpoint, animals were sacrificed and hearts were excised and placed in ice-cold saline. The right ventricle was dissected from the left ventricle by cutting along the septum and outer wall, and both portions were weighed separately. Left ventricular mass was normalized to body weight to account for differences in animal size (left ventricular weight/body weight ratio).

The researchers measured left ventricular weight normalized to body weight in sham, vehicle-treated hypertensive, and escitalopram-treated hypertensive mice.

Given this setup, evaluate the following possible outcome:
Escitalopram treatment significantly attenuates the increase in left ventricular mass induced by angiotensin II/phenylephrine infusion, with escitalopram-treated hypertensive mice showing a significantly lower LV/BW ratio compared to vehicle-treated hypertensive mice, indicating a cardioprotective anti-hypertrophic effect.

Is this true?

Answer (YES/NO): NO